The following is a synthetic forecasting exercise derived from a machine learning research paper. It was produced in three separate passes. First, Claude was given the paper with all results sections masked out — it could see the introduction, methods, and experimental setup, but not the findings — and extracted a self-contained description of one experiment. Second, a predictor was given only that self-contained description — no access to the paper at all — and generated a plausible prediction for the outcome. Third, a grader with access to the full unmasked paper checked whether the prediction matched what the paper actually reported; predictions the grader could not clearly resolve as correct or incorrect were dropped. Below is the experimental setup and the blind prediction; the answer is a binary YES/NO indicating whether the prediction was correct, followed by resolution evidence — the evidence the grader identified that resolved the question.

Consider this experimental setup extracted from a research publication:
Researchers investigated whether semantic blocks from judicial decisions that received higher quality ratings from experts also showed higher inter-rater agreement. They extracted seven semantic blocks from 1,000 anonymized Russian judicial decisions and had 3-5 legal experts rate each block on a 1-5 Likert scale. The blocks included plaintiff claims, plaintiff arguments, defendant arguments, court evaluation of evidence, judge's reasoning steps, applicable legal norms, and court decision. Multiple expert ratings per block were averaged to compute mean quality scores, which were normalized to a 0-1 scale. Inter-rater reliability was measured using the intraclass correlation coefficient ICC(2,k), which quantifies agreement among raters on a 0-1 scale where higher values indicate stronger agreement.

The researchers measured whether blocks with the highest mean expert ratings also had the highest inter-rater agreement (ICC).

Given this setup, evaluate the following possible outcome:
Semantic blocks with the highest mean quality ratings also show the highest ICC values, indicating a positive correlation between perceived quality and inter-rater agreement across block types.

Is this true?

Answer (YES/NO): NO